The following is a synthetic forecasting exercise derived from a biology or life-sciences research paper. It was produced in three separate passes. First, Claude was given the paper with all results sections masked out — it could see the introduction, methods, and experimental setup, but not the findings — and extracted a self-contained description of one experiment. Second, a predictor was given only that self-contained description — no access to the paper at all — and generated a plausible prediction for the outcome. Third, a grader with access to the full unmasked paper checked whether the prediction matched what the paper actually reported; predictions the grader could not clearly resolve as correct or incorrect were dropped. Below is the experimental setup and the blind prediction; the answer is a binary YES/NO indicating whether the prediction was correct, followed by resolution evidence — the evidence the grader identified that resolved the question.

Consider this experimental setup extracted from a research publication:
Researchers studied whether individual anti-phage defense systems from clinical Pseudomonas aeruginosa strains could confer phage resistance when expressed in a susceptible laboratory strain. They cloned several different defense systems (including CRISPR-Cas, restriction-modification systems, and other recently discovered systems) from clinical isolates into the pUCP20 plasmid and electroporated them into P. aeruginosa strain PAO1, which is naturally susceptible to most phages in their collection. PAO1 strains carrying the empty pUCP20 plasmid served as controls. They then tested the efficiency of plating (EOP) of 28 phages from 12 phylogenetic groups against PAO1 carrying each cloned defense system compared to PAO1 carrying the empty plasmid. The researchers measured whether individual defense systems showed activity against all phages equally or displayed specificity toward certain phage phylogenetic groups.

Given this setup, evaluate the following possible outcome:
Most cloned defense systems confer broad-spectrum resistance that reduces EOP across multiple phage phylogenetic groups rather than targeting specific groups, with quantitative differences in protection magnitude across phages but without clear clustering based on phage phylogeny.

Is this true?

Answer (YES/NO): NO